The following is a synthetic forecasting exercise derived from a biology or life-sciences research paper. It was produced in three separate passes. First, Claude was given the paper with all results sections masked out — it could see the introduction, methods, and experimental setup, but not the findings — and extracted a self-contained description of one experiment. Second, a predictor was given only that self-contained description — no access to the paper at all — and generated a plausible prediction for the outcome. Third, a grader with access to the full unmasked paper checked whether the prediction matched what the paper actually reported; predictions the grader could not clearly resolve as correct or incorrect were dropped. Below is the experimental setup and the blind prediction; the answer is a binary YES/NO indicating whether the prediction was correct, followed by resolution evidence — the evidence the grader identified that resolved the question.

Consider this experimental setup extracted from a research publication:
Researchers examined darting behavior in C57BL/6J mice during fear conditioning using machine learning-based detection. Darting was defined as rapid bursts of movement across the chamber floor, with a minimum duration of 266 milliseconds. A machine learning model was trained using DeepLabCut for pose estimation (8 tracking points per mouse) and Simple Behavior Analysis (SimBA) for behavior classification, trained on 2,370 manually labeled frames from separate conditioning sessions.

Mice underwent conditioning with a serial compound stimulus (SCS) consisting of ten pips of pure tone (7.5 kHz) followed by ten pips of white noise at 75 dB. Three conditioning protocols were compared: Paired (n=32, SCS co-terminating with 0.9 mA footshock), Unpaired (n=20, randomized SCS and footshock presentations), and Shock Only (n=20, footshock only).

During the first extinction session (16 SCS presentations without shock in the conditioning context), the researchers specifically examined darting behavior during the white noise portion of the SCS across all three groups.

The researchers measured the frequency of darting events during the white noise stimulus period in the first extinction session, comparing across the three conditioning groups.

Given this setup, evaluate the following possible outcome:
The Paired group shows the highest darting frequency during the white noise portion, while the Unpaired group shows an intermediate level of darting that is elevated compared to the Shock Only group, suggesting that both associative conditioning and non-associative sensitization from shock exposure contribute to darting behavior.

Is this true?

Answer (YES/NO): NO